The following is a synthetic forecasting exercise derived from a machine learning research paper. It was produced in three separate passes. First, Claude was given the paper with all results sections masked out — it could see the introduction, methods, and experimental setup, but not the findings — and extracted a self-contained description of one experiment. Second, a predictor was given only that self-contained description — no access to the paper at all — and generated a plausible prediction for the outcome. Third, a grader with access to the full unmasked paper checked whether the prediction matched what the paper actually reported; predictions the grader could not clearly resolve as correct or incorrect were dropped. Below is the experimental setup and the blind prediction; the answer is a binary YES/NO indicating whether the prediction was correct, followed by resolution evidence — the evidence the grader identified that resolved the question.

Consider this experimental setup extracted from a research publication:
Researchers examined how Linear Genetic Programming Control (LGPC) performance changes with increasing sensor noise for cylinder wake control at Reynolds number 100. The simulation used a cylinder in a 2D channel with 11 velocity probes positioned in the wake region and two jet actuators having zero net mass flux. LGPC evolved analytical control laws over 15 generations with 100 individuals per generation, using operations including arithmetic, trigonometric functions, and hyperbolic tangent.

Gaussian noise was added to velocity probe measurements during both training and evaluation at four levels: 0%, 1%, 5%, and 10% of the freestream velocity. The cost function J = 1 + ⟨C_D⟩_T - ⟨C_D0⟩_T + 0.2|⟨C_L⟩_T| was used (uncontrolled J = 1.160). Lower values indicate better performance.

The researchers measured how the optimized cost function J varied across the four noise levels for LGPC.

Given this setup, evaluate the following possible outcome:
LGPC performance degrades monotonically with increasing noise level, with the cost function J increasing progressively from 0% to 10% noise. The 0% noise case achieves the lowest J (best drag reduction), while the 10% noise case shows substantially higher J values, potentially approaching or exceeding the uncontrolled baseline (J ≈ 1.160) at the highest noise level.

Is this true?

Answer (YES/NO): NO